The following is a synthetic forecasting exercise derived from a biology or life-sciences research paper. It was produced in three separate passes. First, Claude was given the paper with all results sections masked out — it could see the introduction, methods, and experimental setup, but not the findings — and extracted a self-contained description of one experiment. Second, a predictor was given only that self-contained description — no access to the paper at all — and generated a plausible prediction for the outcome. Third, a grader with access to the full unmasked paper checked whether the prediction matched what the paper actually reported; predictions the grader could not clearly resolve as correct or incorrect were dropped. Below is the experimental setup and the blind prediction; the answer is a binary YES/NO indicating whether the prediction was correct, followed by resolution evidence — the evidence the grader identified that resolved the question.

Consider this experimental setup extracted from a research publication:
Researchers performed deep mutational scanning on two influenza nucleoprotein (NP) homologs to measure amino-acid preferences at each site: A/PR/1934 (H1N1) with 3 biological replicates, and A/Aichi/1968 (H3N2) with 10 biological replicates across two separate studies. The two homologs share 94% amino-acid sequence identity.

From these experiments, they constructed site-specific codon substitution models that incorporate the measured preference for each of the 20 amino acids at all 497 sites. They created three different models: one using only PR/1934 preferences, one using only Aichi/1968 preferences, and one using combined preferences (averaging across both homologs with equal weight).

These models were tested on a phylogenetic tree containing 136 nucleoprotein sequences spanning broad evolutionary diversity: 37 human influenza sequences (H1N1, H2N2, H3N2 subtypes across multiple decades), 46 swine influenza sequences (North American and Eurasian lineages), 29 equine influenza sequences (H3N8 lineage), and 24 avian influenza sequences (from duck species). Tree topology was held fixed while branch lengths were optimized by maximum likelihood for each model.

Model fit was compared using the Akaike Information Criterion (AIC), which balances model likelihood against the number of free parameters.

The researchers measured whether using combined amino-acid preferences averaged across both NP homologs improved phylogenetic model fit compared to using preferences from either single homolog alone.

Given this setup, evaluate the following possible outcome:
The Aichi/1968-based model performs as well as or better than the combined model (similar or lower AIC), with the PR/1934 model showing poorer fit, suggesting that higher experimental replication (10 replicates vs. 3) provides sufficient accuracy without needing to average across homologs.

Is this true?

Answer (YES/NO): NO